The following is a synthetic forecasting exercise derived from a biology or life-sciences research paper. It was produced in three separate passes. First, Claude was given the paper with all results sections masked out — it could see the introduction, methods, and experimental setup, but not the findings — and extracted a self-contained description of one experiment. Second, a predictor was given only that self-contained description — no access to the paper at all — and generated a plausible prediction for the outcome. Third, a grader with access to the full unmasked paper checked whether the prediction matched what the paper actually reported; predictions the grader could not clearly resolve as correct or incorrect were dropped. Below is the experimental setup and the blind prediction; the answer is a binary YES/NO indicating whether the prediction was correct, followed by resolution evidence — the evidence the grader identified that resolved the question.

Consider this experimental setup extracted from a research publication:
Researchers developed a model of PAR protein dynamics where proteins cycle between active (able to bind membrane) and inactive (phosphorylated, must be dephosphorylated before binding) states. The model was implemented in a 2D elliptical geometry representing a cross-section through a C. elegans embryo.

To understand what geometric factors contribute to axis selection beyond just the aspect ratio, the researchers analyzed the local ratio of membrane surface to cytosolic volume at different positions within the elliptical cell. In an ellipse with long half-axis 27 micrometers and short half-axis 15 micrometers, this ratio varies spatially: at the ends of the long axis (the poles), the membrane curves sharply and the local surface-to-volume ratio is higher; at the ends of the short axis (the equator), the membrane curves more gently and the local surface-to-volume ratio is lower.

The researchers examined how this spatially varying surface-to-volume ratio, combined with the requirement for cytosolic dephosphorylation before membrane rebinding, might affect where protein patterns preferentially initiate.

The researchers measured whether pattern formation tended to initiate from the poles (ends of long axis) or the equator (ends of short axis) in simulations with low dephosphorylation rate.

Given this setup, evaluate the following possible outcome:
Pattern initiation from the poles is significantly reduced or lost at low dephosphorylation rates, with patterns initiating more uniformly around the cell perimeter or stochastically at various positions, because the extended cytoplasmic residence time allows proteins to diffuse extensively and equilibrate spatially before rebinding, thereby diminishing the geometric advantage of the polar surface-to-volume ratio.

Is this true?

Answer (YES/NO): NO